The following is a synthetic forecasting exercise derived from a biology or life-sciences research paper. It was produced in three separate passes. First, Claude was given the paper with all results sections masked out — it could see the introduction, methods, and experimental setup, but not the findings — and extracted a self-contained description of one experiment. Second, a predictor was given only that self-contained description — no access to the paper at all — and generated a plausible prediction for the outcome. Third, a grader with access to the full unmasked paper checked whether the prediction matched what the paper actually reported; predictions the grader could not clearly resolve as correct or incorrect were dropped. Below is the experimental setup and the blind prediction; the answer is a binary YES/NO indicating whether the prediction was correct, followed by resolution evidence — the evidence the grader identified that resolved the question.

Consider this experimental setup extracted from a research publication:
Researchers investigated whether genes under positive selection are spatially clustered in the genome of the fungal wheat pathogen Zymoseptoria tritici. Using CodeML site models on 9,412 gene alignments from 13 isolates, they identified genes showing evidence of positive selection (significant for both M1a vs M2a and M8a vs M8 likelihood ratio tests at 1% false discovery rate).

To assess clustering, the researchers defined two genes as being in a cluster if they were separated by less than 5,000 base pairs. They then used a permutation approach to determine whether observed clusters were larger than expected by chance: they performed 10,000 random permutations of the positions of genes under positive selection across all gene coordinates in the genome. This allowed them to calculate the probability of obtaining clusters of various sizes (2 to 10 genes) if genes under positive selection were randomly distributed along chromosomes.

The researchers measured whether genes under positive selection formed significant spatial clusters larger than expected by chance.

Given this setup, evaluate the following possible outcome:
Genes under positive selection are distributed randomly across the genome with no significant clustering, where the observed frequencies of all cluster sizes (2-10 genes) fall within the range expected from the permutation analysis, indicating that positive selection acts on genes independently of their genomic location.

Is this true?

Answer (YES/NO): NO